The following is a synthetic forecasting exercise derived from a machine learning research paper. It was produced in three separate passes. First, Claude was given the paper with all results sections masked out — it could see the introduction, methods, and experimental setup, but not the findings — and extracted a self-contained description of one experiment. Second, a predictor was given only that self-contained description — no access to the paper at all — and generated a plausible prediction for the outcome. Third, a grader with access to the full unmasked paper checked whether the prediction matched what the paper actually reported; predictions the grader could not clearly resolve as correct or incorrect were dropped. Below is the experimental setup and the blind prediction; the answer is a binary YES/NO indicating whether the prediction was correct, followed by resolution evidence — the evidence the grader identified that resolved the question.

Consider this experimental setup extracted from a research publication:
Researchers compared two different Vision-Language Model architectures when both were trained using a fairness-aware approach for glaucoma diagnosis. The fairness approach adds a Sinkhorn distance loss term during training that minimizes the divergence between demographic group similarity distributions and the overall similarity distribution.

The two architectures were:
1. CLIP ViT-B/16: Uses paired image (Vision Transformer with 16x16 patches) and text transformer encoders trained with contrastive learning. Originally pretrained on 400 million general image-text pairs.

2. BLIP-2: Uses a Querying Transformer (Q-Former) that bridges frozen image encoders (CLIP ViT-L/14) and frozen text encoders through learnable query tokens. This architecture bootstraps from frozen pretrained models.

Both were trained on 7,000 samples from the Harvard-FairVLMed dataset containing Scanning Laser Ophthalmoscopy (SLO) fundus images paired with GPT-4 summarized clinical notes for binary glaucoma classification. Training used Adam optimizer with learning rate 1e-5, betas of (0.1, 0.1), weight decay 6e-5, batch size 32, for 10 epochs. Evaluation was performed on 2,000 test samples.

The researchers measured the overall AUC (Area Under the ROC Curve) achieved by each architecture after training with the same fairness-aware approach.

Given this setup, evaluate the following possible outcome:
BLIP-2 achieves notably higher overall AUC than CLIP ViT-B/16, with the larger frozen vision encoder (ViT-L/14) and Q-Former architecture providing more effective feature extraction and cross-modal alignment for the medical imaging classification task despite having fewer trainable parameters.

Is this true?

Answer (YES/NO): YES